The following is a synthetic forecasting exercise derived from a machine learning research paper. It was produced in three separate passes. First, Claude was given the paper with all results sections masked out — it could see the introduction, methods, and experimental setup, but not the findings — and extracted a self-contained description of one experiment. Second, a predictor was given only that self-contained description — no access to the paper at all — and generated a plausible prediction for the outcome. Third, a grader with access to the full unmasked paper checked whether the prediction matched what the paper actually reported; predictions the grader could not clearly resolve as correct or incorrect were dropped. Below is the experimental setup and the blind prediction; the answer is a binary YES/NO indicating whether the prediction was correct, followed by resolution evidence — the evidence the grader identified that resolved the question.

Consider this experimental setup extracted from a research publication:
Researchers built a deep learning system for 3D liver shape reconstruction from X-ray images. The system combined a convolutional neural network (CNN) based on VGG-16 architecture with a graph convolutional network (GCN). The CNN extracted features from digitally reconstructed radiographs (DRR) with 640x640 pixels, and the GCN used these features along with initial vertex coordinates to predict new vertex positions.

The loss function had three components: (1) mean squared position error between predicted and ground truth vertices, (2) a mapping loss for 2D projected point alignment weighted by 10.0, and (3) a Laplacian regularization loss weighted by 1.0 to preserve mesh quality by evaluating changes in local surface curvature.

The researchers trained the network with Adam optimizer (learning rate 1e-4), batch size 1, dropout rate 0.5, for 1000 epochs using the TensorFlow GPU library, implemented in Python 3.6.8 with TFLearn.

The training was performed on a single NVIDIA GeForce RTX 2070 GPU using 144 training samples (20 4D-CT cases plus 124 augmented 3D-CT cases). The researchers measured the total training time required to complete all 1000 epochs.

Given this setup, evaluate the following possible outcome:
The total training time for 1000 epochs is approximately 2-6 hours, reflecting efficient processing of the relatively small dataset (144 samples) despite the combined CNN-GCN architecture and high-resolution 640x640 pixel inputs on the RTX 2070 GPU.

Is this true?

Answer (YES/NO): YES